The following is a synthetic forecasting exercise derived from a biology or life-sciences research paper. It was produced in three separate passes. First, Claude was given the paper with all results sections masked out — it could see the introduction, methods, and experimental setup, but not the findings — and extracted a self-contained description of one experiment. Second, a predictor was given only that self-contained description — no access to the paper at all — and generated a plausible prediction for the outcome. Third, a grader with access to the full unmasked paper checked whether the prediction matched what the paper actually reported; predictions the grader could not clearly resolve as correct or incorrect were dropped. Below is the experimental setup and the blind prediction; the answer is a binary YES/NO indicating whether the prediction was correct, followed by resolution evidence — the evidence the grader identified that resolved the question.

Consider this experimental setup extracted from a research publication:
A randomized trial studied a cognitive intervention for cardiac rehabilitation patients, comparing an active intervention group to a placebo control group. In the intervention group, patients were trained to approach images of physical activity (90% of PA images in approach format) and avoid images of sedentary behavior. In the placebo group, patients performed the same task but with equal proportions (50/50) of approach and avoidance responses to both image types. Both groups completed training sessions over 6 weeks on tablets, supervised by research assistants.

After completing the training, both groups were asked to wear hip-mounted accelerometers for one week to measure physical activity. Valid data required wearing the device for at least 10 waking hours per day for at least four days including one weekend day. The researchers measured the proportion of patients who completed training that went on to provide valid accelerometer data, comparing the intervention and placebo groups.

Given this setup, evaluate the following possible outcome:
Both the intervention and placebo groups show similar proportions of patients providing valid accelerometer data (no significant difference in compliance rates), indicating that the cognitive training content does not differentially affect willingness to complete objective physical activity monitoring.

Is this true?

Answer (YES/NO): YES